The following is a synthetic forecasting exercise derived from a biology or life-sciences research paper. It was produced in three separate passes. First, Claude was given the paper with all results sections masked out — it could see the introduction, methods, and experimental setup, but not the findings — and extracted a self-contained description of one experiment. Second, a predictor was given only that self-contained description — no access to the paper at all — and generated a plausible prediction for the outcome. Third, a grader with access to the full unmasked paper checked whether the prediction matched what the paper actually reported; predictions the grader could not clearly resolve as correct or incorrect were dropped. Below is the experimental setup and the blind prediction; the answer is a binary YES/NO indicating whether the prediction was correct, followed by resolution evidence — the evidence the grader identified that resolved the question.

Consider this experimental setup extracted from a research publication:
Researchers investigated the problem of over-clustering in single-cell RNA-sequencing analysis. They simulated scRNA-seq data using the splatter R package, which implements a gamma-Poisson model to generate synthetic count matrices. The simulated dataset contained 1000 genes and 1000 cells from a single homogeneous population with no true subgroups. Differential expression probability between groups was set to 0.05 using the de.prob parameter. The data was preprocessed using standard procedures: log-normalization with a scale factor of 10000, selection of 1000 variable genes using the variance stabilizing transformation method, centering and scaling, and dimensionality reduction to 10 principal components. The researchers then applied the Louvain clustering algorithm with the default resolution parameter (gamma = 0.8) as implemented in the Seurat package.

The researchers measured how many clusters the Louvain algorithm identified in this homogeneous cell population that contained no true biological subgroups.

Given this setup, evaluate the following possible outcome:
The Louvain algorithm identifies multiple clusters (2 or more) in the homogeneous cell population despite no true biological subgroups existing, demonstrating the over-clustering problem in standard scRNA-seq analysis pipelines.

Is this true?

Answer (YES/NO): YES